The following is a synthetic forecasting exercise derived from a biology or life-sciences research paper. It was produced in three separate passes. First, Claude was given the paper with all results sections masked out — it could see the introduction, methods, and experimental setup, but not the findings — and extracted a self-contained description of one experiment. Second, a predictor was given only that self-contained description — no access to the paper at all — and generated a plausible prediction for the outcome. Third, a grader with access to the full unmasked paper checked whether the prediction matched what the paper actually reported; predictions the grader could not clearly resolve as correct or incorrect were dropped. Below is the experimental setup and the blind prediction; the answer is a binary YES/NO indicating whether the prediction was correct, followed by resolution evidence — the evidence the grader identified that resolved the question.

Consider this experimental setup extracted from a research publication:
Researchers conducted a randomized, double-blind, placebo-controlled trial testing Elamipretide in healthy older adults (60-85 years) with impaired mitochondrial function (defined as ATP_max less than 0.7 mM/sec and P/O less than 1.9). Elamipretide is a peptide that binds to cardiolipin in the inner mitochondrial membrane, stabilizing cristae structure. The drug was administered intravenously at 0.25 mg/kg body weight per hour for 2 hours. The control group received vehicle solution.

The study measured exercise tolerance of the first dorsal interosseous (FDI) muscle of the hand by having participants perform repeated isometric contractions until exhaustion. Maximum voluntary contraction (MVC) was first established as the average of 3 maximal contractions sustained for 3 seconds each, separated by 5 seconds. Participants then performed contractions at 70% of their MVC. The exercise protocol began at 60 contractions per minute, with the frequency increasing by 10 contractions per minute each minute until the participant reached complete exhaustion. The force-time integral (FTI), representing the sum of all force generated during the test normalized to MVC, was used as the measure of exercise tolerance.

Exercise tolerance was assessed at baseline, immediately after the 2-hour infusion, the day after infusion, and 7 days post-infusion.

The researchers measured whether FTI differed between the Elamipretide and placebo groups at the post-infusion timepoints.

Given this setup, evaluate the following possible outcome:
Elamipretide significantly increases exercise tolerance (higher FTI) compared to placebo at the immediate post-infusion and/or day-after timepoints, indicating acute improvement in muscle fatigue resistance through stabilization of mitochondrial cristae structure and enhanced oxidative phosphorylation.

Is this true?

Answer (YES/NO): NO